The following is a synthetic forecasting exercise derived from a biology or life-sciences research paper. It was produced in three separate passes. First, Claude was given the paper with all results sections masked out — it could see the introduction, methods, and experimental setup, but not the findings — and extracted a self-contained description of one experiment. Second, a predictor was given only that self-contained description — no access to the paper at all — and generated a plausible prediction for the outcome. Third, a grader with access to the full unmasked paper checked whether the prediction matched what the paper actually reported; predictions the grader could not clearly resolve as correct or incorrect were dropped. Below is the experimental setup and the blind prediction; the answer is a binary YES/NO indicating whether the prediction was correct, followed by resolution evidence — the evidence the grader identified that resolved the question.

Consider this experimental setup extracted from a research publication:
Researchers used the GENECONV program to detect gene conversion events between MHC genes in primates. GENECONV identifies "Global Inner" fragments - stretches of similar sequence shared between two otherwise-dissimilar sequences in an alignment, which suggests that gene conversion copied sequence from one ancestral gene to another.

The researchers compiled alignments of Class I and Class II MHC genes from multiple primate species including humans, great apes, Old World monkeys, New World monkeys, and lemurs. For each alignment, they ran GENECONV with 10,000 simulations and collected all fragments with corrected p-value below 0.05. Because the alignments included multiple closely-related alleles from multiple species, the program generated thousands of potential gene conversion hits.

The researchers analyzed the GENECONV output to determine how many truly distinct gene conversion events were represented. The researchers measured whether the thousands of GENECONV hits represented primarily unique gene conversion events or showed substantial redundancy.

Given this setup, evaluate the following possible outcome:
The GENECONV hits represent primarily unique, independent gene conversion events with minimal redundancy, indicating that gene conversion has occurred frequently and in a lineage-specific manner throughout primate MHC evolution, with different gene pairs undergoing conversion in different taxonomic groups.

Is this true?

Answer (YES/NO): NO